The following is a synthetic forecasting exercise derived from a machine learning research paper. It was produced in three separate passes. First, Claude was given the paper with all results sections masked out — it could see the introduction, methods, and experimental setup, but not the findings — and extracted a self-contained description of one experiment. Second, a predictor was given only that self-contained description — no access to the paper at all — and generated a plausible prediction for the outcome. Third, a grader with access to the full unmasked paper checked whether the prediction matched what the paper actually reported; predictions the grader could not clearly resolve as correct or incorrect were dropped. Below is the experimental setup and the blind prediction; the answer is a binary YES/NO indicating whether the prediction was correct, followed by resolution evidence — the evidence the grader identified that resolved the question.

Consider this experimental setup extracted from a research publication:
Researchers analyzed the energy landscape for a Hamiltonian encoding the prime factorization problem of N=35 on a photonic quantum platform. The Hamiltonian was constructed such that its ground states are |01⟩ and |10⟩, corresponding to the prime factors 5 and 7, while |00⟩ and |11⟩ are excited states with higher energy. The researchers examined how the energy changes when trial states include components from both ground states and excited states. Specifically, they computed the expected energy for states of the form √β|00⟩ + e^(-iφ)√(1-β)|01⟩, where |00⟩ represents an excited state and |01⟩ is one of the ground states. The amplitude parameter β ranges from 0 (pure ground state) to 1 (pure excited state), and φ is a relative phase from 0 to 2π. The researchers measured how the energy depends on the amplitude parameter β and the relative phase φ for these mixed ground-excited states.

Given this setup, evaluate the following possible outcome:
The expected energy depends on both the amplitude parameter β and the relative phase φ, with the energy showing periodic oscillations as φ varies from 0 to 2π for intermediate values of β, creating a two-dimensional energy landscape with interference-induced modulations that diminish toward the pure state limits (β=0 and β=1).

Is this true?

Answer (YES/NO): NO